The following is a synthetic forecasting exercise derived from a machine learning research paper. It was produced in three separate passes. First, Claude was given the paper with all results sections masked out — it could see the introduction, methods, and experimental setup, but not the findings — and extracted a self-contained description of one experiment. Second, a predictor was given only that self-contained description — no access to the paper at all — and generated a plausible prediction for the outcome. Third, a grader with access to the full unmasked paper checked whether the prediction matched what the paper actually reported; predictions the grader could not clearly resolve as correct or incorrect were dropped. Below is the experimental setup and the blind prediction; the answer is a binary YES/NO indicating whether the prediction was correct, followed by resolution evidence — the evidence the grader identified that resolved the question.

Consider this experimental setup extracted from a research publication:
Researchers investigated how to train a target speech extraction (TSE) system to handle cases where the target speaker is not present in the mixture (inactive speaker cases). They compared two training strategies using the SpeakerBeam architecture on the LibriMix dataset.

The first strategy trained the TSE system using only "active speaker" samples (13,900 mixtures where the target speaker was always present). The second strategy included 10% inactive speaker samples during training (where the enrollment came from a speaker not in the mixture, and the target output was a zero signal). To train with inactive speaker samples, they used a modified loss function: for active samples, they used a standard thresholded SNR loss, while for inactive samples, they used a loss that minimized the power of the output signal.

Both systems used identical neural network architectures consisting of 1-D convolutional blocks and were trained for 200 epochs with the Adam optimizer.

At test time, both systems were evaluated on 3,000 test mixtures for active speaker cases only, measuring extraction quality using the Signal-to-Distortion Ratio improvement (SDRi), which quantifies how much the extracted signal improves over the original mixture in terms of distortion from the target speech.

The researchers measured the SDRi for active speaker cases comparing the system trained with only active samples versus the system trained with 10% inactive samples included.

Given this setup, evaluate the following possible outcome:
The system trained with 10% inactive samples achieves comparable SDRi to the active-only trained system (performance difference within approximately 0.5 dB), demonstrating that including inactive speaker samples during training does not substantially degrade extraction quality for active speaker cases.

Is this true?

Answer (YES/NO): NO